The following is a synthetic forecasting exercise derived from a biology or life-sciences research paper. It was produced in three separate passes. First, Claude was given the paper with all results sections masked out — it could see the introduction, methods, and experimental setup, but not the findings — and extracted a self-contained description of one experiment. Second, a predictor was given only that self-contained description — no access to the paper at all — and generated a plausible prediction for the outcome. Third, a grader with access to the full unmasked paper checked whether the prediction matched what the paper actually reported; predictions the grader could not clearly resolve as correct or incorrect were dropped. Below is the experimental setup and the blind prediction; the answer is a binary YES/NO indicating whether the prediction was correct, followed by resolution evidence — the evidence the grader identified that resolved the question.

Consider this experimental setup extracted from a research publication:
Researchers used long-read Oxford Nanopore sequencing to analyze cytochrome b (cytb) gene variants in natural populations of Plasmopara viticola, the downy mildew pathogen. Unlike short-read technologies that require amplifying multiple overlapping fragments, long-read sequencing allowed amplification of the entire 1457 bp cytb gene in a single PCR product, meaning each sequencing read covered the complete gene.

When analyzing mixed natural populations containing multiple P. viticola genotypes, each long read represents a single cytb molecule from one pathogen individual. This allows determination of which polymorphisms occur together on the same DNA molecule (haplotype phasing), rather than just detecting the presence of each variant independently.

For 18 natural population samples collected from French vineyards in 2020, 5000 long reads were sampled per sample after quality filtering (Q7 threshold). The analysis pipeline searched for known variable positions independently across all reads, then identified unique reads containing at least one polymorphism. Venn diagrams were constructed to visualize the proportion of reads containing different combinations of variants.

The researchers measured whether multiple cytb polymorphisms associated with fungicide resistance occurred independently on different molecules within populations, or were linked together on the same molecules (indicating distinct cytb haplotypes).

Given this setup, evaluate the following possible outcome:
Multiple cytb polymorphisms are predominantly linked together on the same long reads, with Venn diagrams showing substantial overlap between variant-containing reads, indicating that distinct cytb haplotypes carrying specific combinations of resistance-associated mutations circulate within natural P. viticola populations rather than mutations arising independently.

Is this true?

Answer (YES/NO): NO